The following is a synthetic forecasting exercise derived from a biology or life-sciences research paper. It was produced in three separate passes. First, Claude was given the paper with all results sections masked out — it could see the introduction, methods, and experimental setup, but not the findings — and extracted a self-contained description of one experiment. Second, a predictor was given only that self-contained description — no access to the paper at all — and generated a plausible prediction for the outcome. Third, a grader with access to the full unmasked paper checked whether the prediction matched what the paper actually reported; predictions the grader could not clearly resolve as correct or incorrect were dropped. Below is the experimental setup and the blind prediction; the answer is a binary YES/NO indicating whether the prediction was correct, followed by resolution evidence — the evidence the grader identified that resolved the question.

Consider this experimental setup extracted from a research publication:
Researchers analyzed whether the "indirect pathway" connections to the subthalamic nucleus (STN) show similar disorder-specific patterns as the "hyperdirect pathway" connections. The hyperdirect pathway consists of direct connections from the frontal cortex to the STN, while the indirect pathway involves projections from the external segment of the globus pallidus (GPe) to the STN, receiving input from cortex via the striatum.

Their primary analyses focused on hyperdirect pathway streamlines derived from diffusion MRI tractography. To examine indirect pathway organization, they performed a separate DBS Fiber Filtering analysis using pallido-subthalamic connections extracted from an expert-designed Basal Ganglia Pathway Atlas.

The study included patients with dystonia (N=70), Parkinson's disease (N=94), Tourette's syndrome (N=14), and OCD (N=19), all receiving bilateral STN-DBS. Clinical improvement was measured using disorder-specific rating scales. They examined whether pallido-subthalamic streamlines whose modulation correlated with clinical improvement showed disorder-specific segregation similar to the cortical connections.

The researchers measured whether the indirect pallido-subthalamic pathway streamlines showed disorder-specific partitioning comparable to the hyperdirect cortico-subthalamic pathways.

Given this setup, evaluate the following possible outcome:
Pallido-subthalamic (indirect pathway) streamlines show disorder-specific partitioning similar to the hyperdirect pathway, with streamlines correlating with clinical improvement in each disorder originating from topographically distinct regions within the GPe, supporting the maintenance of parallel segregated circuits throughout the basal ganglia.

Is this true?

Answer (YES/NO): YES